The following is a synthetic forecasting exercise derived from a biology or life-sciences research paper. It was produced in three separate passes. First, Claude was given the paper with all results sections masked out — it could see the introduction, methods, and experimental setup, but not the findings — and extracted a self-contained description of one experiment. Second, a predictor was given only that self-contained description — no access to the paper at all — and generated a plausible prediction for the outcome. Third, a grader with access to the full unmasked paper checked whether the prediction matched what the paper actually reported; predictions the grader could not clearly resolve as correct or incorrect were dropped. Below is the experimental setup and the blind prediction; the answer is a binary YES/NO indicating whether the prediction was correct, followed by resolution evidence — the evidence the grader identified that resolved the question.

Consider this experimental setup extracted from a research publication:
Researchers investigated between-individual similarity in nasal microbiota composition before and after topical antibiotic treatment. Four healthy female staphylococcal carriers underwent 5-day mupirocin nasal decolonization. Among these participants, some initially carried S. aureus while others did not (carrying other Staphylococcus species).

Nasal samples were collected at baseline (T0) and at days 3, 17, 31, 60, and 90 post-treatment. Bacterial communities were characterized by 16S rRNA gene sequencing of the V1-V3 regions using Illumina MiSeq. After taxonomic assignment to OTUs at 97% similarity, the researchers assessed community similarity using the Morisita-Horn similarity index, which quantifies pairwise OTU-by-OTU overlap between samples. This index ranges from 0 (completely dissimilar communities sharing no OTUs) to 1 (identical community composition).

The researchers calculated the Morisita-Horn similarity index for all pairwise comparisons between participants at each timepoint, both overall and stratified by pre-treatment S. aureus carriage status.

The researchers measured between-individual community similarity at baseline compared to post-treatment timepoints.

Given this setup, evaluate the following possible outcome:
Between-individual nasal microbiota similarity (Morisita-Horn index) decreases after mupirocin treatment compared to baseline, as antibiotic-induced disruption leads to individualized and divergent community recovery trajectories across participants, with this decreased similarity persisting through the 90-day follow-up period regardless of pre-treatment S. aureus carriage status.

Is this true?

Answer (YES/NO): NO